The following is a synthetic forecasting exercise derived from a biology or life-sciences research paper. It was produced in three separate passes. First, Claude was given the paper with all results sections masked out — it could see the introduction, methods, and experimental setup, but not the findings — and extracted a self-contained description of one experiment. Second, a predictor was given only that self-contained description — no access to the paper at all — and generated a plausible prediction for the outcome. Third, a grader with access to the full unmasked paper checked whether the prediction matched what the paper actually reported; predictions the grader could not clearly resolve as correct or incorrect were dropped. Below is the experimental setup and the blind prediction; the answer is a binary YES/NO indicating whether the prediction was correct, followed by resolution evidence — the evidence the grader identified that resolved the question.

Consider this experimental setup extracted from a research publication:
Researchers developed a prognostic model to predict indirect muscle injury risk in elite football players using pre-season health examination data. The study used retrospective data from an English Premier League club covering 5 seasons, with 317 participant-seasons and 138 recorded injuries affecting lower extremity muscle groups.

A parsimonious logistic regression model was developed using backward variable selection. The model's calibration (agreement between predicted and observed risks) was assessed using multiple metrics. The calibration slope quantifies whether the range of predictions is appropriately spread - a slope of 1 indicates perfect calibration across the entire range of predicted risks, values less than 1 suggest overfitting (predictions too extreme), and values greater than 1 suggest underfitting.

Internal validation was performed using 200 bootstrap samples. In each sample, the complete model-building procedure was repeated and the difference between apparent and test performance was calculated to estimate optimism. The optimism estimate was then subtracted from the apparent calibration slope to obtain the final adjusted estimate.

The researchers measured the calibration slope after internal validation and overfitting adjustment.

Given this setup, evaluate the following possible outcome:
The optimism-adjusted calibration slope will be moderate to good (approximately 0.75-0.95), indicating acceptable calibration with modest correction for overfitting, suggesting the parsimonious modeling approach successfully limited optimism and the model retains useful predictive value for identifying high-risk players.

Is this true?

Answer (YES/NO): NO